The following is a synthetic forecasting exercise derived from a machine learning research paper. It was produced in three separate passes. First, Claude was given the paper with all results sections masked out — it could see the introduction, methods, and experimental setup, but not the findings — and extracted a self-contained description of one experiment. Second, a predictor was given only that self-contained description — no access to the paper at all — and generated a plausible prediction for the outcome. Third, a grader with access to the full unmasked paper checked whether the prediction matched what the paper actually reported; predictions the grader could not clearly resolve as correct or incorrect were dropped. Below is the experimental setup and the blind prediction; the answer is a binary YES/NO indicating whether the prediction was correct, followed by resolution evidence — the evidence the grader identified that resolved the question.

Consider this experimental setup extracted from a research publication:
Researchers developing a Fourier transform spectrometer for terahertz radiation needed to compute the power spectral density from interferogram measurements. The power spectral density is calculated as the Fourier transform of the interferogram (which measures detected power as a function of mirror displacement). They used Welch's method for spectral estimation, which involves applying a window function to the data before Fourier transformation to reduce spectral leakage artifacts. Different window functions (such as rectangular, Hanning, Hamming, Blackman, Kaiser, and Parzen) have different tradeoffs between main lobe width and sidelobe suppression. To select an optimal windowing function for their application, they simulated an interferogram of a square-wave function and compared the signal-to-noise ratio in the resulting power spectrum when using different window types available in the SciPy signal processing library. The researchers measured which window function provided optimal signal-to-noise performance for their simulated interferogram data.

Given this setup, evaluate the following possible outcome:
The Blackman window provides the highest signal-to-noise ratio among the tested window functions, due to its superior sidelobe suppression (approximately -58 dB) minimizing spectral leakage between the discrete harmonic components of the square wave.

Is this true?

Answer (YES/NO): NO